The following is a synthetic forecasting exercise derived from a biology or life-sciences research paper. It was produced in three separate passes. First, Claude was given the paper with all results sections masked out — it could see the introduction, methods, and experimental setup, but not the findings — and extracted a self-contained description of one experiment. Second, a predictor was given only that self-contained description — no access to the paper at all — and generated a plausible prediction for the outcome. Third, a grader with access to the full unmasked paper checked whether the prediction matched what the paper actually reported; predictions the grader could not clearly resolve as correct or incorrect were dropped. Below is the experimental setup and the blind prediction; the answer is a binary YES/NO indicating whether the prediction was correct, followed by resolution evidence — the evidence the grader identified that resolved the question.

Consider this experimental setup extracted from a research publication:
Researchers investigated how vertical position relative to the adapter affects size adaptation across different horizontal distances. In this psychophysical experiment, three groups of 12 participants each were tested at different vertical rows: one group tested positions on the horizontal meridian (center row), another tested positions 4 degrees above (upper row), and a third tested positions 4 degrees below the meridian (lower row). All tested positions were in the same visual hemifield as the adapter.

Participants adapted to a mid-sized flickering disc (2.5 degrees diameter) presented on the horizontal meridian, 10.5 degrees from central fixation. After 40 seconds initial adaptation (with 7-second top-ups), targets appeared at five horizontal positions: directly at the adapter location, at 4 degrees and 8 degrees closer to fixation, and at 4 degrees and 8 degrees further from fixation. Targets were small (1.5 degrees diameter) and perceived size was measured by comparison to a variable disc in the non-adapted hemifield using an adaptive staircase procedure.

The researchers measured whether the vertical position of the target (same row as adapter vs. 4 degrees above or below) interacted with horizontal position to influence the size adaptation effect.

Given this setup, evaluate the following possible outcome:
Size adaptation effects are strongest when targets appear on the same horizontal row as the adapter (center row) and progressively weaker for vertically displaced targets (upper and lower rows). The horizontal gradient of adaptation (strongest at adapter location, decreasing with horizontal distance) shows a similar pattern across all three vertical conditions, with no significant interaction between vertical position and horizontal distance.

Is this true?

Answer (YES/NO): NO